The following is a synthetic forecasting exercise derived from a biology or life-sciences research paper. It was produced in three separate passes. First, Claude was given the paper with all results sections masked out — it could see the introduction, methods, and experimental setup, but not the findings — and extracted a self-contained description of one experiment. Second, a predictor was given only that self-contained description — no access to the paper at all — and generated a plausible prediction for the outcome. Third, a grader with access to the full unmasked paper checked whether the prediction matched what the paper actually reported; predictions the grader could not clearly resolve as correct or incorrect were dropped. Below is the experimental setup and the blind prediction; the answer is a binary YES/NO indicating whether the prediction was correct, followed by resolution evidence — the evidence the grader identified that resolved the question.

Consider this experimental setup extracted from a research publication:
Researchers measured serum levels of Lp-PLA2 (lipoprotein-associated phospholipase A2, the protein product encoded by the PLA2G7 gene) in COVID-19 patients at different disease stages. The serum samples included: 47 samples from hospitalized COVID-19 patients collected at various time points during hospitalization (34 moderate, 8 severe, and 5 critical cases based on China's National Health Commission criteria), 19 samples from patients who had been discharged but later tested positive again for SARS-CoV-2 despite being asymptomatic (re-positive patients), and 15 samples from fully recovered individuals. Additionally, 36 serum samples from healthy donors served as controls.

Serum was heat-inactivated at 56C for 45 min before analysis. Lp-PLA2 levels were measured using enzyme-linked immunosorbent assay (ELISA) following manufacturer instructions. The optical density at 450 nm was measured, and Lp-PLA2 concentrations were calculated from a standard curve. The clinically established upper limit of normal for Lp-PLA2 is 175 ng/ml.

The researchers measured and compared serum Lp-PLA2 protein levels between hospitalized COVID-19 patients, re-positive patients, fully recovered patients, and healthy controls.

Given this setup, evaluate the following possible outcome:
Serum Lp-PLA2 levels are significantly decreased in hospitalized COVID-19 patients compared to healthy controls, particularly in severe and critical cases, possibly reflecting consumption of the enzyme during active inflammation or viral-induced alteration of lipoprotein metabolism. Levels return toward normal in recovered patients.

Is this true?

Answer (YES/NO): NO